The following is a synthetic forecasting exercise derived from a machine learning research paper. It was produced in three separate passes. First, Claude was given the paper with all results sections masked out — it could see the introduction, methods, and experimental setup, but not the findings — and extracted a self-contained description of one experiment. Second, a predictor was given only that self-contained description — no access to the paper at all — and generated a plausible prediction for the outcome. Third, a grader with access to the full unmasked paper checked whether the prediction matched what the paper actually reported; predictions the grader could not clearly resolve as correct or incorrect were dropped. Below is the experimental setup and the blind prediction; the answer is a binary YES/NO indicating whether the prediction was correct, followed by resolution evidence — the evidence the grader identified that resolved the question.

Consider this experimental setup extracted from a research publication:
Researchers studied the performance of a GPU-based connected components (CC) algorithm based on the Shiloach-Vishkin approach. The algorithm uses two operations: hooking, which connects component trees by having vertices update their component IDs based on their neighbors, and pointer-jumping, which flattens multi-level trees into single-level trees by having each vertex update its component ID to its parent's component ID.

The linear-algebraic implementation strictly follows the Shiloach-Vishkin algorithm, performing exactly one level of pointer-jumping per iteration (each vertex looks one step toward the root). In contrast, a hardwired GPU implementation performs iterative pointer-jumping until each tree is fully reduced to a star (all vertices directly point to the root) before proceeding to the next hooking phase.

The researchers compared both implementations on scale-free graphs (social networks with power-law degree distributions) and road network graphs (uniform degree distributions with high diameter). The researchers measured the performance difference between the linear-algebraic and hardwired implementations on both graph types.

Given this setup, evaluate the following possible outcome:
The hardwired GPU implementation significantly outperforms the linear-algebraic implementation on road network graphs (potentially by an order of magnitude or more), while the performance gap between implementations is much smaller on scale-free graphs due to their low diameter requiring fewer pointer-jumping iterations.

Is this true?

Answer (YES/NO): YES